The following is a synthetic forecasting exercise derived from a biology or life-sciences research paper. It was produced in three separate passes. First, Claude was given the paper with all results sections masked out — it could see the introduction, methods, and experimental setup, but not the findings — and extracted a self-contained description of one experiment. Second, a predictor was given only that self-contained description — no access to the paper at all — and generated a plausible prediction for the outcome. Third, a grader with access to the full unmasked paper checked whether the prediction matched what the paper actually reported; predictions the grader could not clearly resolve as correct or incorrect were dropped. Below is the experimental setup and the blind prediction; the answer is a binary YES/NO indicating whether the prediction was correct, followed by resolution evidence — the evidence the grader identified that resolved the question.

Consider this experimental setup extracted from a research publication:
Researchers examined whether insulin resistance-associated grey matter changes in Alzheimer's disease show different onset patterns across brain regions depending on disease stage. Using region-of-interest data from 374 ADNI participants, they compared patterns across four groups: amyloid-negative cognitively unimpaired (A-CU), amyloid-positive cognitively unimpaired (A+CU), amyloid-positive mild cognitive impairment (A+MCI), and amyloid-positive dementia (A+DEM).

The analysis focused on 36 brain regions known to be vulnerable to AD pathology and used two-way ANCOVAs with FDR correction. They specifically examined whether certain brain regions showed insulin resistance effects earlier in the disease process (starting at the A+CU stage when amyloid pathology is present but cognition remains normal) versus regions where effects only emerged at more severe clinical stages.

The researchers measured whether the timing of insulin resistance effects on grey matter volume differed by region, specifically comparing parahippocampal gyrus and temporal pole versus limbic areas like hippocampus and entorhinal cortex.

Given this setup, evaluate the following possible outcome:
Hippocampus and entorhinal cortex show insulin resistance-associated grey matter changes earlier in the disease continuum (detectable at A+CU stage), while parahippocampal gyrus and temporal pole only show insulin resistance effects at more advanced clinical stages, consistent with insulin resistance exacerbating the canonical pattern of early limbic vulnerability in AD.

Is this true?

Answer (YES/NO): NO